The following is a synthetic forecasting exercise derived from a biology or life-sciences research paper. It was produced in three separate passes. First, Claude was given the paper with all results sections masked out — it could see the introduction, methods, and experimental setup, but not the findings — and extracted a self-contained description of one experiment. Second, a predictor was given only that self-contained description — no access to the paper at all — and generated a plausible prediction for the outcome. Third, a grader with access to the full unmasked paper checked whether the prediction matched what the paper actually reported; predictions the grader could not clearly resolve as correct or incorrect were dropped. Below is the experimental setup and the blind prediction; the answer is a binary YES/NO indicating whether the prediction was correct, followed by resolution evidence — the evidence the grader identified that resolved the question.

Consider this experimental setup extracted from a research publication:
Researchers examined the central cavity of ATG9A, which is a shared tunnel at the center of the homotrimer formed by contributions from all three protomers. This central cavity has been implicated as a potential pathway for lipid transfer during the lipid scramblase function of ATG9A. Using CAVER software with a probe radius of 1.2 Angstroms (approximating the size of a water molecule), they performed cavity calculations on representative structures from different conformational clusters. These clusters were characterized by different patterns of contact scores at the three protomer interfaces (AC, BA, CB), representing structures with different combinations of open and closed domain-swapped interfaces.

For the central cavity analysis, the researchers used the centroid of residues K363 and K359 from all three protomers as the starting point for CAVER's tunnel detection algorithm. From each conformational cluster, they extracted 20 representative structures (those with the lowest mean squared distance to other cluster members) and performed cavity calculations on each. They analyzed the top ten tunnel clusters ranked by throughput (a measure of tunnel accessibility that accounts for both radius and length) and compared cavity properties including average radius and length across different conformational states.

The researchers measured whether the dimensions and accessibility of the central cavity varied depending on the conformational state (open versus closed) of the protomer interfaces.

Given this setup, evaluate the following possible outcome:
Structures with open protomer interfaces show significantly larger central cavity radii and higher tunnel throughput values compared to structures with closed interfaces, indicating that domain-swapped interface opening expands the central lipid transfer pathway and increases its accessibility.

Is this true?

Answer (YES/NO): NO